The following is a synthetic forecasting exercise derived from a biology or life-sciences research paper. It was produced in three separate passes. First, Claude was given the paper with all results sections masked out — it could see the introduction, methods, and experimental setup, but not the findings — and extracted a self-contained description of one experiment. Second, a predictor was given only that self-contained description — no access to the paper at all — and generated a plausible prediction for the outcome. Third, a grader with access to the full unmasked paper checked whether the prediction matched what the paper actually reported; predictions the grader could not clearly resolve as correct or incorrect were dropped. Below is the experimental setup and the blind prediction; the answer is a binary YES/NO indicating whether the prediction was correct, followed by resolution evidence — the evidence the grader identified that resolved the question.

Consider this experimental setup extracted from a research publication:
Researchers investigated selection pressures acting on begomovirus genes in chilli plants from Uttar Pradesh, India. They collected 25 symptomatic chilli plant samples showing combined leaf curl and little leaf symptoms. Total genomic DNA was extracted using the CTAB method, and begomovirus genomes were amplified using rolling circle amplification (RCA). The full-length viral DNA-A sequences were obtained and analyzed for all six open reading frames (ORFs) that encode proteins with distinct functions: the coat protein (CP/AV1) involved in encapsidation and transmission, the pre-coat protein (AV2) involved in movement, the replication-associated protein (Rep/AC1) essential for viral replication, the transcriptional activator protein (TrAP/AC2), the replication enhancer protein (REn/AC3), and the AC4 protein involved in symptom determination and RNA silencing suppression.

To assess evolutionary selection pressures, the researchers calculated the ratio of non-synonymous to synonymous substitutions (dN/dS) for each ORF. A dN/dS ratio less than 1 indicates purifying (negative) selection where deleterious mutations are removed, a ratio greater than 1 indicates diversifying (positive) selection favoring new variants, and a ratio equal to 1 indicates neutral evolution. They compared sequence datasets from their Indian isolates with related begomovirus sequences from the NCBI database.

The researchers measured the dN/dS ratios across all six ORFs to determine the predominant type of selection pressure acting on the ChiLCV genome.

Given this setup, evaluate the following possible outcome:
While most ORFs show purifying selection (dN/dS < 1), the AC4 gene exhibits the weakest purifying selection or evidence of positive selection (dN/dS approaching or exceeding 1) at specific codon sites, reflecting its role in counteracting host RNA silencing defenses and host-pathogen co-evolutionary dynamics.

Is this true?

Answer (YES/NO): NO